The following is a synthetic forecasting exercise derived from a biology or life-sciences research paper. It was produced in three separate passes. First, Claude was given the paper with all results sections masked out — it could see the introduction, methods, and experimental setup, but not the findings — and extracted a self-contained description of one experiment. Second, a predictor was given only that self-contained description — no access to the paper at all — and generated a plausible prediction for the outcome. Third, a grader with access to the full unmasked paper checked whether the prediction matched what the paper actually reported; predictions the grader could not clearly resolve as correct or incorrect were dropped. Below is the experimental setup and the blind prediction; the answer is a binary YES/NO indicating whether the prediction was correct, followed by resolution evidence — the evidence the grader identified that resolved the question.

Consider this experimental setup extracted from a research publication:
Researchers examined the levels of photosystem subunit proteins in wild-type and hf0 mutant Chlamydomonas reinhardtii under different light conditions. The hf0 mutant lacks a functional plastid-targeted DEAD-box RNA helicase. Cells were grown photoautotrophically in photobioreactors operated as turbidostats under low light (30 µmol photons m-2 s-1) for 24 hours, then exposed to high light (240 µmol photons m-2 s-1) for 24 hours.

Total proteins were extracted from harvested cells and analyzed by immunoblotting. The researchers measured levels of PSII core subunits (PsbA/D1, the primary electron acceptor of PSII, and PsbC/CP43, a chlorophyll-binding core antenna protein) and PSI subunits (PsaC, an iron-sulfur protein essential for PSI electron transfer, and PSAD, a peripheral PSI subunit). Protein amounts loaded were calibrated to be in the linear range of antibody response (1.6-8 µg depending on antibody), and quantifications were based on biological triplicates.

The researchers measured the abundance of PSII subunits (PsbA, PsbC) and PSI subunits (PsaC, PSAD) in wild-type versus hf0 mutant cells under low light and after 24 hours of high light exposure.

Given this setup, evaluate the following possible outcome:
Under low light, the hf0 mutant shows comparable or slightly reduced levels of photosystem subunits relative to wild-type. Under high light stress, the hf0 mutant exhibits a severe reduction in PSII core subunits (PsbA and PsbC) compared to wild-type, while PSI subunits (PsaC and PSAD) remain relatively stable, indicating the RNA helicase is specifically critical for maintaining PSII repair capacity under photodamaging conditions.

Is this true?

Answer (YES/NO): NO